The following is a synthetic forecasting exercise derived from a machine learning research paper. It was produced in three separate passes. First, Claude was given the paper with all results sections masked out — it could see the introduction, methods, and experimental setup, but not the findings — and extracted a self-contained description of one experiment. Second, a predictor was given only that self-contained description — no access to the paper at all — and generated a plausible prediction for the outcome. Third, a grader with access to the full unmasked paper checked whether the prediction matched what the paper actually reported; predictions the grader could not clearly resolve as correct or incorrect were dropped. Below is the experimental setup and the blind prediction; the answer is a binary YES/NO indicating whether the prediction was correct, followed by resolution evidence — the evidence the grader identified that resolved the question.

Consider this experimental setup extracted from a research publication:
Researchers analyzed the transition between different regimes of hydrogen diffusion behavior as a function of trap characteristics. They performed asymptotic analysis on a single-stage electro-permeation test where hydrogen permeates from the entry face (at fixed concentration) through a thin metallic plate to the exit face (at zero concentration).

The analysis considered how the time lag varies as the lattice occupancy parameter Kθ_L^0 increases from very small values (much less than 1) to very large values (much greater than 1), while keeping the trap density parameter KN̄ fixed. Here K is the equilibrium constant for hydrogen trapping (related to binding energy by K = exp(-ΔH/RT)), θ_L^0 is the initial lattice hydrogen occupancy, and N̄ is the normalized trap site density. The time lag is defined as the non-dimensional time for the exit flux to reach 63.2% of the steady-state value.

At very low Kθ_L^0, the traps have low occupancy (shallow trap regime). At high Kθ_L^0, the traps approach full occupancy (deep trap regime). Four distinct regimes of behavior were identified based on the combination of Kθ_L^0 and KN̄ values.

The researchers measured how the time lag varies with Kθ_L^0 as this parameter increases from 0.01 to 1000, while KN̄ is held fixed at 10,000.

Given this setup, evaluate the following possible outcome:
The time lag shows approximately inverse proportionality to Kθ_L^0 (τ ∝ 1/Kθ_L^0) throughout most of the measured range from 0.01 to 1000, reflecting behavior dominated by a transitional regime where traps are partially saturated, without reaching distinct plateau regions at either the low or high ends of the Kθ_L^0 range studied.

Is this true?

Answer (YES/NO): NO